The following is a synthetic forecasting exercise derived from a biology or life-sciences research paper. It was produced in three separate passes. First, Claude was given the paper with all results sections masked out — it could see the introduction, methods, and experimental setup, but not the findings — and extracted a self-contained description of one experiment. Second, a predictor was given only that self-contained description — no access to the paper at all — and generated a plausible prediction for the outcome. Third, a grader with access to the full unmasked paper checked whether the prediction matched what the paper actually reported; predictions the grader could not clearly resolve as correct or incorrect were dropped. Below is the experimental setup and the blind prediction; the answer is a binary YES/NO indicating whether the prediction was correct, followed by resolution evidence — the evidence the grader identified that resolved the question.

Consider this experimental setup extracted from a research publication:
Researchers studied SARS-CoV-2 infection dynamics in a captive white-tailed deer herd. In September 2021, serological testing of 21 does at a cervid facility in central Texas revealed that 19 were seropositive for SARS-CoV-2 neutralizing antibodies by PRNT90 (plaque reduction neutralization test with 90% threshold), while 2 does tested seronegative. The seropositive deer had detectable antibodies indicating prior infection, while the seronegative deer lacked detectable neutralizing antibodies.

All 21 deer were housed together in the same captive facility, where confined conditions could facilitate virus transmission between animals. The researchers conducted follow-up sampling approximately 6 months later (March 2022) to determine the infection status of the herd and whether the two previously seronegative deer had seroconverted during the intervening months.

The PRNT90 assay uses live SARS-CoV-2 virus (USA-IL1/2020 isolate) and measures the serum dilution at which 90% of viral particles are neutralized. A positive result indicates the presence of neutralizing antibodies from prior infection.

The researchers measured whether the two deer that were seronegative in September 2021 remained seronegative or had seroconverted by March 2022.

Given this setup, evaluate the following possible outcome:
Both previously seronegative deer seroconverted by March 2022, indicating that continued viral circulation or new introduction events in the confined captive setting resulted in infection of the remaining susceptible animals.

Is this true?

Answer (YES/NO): NO